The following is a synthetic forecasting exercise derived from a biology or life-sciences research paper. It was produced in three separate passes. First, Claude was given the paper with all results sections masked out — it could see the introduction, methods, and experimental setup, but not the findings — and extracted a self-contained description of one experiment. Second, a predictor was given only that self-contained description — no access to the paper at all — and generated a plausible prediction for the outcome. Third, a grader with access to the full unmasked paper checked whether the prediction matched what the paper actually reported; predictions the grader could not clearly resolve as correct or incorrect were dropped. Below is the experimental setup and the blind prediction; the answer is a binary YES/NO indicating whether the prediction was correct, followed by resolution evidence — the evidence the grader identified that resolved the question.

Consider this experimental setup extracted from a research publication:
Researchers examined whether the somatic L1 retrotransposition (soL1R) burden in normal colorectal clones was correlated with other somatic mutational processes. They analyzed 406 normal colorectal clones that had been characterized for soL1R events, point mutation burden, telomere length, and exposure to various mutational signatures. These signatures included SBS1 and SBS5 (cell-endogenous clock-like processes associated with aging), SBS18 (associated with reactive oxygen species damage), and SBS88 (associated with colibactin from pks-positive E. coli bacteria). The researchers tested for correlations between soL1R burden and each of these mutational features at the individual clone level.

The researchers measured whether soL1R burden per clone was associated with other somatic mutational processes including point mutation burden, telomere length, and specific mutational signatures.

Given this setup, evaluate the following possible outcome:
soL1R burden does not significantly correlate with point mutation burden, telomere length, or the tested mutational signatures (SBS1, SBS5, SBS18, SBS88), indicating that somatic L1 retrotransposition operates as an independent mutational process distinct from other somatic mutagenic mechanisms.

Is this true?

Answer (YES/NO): YES